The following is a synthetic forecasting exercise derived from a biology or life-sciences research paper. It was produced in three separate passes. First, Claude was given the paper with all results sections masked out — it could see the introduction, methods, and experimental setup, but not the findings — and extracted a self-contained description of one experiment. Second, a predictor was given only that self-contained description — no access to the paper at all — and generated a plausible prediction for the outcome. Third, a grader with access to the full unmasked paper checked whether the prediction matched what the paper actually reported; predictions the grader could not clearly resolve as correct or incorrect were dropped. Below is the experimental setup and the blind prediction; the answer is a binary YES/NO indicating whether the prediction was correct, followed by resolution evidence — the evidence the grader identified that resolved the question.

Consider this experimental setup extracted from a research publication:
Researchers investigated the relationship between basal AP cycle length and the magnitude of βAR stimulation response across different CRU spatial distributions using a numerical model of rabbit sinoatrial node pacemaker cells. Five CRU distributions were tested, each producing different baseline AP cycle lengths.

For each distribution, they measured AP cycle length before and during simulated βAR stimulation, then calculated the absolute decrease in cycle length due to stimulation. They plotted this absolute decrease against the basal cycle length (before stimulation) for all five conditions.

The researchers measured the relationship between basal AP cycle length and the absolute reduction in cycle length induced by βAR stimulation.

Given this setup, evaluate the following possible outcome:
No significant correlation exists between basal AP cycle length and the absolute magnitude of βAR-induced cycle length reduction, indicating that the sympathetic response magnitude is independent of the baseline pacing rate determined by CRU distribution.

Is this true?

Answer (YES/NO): NO